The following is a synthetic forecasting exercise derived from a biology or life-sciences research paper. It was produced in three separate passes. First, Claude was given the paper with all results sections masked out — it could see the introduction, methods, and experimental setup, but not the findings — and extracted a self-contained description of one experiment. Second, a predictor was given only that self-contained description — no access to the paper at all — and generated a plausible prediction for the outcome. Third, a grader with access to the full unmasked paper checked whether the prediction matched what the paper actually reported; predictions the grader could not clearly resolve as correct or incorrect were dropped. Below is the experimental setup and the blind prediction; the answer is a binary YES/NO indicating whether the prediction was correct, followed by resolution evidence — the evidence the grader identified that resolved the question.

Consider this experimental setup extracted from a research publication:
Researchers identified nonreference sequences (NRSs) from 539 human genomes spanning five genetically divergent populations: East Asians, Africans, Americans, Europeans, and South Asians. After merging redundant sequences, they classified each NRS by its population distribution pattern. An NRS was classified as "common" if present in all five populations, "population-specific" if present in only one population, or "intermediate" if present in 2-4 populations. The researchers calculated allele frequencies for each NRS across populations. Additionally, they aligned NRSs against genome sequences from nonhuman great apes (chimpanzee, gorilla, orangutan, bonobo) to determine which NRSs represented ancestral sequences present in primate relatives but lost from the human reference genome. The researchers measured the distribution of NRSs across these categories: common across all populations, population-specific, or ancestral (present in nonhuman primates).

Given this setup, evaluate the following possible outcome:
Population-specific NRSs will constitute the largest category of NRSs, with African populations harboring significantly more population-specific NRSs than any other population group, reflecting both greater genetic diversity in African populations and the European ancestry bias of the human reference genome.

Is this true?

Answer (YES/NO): NO